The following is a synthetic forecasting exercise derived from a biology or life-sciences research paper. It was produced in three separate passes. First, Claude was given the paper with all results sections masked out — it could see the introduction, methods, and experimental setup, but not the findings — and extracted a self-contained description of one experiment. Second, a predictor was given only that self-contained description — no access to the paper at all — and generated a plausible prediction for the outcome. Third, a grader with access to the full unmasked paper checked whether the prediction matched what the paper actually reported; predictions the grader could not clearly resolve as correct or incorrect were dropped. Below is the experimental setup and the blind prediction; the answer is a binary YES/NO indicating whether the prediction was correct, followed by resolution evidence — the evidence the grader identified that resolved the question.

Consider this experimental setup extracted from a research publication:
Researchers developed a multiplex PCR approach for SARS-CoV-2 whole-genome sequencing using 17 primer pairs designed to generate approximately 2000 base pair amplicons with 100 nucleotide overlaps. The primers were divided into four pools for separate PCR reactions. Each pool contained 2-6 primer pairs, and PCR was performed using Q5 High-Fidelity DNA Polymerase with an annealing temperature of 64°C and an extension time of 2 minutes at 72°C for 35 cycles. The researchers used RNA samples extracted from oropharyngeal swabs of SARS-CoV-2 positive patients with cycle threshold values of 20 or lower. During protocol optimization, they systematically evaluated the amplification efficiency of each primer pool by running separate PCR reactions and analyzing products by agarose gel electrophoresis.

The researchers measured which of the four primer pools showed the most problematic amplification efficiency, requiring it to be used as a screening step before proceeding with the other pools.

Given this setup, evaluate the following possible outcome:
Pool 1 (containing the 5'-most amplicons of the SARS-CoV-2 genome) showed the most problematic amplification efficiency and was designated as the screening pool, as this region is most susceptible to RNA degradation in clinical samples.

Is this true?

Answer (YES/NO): NO